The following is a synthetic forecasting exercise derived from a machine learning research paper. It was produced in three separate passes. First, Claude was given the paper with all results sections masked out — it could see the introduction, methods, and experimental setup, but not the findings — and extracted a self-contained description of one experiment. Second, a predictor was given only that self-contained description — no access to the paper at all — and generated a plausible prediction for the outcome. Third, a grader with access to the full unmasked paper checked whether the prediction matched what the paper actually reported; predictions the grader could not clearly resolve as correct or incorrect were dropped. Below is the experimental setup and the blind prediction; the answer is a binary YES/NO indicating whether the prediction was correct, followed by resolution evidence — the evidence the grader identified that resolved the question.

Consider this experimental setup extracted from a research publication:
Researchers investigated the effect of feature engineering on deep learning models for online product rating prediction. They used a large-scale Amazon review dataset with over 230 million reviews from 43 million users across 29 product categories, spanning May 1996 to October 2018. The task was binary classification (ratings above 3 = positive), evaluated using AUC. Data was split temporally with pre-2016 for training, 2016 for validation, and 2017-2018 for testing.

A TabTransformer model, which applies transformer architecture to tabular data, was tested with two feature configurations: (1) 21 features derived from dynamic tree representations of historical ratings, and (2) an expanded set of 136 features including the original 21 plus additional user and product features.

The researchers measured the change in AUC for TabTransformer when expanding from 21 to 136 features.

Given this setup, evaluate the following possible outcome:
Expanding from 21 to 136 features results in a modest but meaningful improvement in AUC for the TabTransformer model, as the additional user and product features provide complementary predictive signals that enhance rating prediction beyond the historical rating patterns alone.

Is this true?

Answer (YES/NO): NO